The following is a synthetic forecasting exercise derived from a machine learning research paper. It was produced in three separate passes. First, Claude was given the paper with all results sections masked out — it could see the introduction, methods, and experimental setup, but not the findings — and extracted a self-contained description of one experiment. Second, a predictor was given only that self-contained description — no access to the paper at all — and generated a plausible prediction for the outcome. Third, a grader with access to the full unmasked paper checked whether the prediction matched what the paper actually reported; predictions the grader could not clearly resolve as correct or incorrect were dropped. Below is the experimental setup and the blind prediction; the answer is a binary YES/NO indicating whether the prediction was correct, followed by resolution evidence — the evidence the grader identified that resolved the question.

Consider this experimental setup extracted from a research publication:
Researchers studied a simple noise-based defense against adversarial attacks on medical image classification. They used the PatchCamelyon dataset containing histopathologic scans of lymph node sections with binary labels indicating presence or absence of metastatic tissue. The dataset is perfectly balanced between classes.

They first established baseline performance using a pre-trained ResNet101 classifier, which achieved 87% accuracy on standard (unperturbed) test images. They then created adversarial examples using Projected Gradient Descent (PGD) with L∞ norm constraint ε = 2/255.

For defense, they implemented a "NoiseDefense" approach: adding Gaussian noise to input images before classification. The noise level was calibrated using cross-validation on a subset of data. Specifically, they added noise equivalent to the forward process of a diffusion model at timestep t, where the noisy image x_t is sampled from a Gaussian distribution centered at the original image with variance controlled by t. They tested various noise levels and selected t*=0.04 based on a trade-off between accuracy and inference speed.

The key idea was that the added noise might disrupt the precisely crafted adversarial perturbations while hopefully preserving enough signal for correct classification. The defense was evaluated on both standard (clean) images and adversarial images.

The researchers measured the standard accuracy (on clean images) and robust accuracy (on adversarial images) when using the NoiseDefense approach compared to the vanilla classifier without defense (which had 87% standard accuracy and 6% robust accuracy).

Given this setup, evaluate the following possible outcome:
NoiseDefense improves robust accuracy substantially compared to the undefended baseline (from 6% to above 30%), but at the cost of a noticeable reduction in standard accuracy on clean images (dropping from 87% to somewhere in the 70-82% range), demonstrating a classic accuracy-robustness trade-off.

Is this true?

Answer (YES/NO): NO